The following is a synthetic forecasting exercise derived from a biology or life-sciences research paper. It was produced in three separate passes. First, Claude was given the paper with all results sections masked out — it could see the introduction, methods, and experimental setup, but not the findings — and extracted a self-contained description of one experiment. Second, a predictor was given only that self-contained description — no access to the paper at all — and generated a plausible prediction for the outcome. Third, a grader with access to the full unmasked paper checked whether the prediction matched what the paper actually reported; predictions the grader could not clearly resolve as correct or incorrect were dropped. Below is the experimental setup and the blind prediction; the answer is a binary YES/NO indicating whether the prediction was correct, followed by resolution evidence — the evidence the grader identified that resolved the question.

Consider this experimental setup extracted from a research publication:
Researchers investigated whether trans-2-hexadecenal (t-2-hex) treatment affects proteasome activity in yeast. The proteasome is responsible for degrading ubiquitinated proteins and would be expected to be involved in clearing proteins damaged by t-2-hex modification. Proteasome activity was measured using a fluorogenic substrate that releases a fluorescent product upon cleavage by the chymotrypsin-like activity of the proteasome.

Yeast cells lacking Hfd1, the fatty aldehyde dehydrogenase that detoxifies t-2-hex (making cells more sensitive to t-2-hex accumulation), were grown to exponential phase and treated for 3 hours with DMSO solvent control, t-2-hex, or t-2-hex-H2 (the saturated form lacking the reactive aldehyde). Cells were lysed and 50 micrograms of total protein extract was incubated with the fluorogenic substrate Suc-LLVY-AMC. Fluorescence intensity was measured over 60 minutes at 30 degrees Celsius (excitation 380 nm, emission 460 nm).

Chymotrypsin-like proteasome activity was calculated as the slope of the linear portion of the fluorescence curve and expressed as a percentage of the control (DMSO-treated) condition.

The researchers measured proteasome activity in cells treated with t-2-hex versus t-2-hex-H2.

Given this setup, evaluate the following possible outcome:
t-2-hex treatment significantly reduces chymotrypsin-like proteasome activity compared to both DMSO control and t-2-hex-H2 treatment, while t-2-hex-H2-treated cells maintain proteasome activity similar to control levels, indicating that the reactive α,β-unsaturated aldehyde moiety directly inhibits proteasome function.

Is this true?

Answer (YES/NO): YES